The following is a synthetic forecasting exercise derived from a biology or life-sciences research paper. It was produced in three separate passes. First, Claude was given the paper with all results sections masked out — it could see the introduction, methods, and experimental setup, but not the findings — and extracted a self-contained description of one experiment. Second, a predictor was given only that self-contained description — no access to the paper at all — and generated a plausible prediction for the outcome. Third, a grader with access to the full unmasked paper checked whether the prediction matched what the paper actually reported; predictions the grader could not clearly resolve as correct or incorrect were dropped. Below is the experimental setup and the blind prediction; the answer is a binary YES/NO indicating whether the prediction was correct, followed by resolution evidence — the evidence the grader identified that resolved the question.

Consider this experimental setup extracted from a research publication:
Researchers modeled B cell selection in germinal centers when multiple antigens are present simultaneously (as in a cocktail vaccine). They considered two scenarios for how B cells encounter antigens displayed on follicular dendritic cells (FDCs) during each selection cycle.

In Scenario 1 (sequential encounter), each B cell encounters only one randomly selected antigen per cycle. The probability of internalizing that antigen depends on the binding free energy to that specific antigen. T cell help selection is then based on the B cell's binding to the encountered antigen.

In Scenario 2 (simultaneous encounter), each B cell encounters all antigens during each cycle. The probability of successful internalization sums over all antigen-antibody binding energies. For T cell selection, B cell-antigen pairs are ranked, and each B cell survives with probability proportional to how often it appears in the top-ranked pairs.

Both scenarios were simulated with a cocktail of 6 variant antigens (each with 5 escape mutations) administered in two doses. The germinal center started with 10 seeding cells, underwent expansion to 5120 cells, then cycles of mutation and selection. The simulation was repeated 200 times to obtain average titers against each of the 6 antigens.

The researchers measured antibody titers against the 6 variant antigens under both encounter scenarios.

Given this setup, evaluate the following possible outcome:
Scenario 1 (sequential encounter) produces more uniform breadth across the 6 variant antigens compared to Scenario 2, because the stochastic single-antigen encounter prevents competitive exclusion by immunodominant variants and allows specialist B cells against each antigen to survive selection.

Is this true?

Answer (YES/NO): NO